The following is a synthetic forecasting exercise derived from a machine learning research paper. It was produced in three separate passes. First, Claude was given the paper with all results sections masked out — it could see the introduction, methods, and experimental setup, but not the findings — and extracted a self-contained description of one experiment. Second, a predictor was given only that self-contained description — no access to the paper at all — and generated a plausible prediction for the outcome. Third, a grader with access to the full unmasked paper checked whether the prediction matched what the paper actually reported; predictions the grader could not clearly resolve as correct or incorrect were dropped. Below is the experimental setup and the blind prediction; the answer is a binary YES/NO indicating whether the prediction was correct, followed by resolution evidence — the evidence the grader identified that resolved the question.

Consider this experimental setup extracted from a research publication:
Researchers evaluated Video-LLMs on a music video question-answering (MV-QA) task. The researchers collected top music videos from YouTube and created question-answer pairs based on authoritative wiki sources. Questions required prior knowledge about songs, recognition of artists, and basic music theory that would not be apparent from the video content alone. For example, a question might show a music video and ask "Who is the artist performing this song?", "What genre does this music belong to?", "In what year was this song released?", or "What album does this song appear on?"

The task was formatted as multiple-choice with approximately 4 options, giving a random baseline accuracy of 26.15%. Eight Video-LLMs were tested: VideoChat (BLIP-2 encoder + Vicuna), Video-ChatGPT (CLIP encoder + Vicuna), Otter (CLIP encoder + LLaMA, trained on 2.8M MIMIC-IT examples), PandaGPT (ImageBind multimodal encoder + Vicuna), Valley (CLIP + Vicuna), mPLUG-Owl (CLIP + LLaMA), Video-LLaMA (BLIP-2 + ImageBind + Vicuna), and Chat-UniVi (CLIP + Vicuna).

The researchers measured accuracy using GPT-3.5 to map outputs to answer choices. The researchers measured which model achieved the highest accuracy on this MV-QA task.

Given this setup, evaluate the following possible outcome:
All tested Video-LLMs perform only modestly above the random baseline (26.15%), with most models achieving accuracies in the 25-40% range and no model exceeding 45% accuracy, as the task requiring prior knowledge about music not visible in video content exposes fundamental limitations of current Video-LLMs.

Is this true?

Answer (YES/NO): YES